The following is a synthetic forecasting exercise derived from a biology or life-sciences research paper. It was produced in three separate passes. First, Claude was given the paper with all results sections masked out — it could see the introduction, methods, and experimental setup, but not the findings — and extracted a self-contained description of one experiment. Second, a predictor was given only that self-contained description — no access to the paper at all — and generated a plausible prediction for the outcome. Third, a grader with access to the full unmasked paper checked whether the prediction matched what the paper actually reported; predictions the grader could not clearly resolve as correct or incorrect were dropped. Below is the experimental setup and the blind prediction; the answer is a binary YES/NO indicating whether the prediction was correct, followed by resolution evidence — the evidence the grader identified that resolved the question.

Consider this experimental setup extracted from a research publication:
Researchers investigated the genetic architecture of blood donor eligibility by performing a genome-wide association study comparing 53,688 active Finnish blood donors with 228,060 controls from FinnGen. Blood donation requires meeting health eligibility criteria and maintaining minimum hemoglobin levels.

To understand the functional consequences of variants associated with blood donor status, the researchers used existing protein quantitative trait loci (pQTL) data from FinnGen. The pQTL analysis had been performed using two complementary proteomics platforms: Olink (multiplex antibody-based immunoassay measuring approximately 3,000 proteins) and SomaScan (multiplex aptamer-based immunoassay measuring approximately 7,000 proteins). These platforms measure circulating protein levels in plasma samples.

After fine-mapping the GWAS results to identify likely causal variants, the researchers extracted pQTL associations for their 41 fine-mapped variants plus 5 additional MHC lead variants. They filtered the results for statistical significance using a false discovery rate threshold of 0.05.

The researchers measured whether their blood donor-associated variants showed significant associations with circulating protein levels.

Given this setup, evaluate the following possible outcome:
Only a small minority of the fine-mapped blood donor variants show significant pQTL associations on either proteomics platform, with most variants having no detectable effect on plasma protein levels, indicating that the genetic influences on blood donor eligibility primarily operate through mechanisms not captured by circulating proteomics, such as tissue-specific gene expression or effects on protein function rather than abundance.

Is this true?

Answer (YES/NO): NO